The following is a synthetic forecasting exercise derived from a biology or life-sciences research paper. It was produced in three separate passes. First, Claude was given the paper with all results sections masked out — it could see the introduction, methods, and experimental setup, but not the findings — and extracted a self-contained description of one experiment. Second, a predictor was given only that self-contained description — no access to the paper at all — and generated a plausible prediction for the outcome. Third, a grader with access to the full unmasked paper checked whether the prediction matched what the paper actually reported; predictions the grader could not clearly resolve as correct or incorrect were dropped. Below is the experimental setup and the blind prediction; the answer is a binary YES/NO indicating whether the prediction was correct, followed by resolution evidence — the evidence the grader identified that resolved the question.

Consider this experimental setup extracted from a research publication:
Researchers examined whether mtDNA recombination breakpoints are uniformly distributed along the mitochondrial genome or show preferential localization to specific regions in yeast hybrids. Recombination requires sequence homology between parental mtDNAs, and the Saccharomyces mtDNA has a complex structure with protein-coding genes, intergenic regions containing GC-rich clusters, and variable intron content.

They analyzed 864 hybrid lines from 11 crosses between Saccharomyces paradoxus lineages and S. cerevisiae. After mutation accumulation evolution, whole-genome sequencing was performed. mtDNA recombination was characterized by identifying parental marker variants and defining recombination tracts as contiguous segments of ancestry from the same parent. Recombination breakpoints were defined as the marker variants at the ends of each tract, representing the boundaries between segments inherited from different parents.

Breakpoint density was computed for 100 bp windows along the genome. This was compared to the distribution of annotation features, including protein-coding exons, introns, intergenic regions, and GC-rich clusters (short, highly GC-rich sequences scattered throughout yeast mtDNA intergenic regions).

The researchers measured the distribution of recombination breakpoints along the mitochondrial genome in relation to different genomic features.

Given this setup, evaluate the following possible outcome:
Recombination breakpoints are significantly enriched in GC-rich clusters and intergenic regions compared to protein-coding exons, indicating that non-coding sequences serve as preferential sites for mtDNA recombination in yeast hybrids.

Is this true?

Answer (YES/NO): NO